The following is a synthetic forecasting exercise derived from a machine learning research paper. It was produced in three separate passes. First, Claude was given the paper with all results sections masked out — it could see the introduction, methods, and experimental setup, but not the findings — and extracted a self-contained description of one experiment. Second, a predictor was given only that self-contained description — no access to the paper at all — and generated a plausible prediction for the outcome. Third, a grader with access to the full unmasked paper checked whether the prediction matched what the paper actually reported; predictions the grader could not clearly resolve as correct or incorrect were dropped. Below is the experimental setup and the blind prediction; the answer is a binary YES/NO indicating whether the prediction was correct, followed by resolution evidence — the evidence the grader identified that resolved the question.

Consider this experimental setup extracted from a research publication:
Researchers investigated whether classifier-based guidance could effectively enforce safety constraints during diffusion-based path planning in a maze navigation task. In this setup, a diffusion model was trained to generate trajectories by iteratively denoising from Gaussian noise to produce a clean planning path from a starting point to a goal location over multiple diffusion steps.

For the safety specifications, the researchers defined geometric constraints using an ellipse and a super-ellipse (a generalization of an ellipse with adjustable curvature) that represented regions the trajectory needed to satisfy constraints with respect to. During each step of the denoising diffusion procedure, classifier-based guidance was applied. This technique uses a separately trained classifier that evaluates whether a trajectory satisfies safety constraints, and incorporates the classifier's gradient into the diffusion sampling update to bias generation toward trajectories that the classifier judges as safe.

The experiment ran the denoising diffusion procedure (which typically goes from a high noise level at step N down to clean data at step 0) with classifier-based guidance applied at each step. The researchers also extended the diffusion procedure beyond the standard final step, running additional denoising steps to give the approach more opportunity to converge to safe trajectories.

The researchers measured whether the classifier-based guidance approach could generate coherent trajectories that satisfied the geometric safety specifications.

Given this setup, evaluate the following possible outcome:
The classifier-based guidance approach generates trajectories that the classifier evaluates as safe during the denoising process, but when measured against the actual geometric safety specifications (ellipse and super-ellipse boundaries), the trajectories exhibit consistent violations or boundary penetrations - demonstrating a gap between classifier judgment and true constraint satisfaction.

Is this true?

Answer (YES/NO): NO